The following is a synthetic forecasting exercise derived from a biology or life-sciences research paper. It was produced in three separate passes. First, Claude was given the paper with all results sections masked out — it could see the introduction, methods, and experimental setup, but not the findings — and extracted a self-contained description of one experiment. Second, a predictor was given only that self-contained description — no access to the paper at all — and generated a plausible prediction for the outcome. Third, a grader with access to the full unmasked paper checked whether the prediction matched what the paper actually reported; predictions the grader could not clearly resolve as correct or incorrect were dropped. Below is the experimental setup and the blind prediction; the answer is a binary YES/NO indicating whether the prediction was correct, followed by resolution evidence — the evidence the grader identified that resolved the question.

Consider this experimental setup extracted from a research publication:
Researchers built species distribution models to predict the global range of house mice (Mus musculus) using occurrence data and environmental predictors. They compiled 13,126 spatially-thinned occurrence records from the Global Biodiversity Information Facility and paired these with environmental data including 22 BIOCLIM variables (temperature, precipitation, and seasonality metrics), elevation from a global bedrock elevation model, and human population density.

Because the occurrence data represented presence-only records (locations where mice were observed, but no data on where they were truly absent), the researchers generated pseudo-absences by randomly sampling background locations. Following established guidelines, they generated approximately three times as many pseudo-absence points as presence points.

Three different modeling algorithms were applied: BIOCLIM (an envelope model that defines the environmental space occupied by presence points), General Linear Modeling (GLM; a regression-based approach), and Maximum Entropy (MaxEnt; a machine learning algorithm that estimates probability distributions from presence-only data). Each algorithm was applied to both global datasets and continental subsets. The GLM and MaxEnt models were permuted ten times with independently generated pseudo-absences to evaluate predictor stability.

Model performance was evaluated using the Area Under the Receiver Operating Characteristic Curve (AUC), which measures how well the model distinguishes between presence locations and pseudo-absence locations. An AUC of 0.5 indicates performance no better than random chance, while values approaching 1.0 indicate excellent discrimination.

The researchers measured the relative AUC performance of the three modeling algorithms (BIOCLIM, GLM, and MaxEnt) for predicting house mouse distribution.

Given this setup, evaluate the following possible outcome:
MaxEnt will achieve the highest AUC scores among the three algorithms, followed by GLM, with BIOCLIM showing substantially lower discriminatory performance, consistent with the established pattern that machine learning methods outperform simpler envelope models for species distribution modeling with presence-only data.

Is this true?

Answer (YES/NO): NO